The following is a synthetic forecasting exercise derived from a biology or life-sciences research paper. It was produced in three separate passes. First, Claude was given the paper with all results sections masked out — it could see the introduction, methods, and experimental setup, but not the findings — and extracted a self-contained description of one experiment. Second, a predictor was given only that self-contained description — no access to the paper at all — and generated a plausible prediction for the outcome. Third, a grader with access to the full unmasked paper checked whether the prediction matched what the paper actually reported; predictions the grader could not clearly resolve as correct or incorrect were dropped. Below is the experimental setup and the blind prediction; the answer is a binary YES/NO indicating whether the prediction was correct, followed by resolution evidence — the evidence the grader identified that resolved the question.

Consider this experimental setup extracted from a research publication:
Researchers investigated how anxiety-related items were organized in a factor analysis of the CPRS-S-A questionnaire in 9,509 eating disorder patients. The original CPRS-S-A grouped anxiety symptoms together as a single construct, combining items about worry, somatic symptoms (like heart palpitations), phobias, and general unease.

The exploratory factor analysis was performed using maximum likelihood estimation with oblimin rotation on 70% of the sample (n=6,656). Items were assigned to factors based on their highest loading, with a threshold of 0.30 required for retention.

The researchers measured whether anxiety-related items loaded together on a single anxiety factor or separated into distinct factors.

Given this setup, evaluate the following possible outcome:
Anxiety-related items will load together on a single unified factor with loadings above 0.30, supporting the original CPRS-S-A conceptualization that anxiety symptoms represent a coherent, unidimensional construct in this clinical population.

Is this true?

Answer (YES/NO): NO